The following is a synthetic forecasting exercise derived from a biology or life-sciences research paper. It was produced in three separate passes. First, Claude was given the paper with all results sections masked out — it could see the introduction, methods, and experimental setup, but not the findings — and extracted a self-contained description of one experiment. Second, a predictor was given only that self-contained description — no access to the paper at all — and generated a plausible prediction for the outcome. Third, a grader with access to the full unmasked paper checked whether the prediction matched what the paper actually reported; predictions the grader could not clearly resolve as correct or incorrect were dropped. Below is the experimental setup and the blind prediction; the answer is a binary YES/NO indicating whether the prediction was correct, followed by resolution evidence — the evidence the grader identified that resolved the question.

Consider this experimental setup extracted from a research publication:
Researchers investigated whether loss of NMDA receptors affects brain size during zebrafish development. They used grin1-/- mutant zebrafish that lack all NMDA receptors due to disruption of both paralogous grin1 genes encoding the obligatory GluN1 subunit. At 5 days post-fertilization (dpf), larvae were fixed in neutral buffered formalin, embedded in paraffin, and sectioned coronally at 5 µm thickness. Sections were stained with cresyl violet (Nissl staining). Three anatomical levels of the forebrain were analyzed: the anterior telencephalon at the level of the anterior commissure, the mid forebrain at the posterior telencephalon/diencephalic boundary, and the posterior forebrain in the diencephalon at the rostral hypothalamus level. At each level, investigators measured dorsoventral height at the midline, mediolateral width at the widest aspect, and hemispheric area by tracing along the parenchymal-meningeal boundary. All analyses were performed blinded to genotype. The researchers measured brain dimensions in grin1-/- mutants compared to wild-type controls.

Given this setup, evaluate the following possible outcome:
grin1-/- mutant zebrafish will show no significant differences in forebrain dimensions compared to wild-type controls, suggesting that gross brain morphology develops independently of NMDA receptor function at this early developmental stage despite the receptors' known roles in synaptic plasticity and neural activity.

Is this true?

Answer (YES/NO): YES